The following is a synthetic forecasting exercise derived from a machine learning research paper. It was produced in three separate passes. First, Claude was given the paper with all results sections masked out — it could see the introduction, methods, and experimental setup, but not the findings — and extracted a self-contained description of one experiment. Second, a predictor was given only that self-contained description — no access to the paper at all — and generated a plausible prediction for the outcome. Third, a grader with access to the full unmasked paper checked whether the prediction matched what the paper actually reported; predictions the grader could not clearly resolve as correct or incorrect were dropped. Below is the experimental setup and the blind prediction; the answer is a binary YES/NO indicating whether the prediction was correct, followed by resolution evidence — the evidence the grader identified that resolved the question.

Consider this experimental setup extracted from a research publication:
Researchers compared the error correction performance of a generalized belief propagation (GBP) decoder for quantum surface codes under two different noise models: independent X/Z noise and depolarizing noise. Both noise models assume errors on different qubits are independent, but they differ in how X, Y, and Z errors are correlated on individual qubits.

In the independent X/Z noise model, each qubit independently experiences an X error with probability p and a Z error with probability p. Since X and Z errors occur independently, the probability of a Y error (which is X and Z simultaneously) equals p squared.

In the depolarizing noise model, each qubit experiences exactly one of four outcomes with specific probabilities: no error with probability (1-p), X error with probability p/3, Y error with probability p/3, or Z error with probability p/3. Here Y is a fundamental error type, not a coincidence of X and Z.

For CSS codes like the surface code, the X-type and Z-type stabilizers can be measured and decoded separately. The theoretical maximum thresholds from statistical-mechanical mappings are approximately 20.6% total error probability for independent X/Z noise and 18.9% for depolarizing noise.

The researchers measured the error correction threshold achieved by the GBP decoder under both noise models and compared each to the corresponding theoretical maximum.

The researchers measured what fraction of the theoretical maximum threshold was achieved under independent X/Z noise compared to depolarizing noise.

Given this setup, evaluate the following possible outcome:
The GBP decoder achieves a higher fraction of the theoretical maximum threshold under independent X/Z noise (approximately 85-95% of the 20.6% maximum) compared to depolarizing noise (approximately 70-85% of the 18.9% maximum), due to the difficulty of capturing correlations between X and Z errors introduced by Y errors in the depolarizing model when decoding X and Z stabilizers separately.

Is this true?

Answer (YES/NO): NO